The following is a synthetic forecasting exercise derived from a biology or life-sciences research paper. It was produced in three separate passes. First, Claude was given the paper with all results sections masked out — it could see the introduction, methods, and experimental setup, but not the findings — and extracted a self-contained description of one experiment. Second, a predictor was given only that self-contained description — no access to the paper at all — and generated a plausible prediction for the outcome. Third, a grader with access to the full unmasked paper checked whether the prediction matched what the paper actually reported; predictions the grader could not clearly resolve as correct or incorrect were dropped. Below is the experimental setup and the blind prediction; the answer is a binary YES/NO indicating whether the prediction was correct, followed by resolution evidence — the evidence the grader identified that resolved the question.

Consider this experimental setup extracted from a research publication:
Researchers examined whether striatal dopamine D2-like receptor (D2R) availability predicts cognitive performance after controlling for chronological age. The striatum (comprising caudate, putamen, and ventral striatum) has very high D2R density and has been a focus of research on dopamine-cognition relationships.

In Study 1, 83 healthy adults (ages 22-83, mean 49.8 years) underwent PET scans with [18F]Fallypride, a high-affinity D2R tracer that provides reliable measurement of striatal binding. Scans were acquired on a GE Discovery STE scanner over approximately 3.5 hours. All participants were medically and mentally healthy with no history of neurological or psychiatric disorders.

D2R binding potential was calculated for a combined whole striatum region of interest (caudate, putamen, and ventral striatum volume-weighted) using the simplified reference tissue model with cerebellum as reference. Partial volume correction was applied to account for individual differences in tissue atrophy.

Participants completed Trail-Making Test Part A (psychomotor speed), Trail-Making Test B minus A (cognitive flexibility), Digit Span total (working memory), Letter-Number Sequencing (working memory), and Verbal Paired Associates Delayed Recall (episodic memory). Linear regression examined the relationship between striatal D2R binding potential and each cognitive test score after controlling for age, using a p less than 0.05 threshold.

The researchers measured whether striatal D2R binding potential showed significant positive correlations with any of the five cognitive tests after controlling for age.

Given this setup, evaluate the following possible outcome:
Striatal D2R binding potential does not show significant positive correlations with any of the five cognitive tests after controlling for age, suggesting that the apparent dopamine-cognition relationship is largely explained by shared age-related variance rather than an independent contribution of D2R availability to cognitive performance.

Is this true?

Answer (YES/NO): NO